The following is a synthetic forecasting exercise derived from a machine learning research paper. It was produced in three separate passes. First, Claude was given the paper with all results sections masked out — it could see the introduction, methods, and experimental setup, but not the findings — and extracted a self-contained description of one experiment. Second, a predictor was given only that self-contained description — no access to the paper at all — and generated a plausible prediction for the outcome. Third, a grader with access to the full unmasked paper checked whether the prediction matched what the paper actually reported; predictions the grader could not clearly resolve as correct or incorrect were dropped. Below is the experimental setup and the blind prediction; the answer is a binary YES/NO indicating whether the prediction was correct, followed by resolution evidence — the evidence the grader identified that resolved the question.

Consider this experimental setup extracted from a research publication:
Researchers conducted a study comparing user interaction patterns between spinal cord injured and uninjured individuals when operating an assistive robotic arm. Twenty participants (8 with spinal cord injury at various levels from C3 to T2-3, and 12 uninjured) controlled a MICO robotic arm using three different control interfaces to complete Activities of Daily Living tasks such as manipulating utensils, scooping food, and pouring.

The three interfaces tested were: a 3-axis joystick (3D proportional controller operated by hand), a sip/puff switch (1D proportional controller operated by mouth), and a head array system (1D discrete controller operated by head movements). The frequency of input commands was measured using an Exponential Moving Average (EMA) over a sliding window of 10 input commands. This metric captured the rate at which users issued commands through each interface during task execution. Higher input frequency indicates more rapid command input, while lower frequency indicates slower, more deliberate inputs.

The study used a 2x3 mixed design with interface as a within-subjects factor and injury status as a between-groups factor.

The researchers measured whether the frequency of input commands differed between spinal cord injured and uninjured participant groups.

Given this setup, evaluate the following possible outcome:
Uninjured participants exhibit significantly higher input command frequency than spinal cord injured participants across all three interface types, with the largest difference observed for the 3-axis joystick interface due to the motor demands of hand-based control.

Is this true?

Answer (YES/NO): NO